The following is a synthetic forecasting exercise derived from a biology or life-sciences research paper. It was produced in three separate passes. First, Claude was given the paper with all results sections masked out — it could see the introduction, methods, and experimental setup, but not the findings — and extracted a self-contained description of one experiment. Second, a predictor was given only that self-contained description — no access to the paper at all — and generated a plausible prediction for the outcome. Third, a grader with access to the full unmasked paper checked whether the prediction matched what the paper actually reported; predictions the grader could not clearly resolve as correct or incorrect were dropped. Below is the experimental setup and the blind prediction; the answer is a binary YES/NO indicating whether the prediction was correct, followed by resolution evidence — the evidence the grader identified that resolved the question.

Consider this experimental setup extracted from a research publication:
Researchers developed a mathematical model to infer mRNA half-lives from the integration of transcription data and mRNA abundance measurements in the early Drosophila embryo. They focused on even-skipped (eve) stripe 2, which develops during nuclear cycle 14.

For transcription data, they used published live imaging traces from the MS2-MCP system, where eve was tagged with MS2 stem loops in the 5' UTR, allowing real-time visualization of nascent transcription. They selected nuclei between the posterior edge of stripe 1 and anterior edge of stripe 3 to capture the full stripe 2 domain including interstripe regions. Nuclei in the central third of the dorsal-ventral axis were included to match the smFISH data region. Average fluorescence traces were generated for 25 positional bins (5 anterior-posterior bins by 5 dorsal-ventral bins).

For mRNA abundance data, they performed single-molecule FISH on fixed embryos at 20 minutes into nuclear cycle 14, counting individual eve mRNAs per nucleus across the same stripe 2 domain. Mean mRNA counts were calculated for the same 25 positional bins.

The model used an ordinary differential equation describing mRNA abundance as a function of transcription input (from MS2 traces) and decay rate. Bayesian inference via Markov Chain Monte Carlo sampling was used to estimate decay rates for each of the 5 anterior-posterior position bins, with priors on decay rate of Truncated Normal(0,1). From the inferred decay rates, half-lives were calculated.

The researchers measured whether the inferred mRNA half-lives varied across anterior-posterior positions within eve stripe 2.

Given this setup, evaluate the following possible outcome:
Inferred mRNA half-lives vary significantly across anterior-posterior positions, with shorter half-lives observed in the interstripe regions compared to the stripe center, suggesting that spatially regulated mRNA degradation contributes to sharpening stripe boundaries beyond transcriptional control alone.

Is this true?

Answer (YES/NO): YES